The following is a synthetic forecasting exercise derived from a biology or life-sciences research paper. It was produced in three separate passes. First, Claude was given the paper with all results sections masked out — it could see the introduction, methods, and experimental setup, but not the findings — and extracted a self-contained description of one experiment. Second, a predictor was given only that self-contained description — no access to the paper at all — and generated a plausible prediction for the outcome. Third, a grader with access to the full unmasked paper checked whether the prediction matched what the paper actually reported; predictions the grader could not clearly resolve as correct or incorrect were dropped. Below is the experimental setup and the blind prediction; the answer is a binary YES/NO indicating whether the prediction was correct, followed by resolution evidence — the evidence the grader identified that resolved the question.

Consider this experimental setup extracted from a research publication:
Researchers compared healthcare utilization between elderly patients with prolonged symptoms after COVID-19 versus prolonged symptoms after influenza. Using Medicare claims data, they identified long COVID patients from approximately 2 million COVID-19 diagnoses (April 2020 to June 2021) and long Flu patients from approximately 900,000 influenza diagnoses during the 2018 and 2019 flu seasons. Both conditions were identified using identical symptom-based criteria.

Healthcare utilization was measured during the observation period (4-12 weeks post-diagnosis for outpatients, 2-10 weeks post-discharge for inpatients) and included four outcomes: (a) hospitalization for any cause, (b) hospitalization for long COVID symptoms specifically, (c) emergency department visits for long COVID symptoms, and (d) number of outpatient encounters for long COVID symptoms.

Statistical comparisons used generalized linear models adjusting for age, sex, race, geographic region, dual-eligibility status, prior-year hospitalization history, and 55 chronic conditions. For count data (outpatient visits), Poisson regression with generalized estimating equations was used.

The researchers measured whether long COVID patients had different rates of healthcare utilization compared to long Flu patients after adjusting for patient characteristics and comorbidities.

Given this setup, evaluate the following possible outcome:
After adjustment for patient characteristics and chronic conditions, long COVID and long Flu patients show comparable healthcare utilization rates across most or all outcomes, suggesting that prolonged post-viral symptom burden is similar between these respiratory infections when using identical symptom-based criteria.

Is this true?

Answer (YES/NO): NO